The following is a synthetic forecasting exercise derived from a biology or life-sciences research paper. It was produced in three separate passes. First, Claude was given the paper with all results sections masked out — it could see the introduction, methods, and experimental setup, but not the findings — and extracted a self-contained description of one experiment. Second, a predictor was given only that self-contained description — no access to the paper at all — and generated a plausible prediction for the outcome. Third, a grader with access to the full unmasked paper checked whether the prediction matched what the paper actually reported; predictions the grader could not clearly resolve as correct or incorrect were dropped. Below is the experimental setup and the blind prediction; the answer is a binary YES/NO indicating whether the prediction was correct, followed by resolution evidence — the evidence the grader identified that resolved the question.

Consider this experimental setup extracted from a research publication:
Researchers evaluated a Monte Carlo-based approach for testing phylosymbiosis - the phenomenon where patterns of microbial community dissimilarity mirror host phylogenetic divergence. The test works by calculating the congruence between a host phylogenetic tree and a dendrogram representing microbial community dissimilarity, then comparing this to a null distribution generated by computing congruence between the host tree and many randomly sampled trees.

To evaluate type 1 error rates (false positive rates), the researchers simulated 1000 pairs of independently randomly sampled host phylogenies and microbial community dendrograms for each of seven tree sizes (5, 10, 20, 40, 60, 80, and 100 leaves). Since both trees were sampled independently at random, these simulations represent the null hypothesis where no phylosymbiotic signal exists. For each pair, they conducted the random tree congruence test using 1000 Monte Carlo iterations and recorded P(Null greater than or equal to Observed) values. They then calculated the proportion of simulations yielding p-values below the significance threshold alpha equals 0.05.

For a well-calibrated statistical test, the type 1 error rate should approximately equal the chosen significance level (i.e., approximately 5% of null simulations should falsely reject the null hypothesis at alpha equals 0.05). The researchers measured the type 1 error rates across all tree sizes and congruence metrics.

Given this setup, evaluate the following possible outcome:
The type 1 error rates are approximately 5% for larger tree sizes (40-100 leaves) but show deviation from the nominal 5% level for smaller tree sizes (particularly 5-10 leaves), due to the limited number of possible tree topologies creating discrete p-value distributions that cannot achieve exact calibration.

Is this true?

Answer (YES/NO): NO